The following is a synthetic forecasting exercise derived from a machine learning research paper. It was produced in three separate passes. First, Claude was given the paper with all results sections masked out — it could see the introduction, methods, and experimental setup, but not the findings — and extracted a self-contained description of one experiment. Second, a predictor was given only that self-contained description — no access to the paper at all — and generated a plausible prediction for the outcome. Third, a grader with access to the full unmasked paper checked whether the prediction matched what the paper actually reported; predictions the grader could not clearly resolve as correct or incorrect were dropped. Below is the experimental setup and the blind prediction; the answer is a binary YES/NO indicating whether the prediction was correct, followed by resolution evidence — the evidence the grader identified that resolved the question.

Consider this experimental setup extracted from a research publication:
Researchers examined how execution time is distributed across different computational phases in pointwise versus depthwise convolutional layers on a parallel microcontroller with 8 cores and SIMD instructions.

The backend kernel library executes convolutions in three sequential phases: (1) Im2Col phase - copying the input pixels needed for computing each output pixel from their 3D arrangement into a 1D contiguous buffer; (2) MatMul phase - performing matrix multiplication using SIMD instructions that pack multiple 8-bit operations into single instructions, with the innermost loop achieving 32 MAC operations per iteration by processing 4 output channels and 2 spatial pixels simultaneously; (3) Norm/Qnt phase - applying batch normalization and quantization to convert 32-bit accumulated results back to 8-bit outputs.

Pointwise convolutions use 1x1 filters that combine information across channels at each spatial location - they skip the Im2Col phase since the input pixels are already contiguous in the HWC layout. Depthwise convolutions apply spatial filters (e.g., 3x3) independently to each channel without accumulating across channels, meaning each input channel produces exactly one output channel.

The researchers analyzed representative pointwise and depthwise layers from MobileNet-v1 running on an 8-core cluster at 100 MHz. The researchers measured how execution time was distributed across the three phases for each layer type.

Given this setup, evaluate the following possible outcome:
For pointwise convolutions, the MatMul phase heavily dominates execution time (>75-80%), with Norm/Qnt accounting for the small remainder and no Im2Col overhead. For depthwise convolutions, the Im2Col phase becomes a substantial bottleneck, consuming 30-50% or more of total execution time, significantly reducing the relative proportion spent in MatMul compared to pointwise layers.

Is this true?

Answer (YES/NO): NO